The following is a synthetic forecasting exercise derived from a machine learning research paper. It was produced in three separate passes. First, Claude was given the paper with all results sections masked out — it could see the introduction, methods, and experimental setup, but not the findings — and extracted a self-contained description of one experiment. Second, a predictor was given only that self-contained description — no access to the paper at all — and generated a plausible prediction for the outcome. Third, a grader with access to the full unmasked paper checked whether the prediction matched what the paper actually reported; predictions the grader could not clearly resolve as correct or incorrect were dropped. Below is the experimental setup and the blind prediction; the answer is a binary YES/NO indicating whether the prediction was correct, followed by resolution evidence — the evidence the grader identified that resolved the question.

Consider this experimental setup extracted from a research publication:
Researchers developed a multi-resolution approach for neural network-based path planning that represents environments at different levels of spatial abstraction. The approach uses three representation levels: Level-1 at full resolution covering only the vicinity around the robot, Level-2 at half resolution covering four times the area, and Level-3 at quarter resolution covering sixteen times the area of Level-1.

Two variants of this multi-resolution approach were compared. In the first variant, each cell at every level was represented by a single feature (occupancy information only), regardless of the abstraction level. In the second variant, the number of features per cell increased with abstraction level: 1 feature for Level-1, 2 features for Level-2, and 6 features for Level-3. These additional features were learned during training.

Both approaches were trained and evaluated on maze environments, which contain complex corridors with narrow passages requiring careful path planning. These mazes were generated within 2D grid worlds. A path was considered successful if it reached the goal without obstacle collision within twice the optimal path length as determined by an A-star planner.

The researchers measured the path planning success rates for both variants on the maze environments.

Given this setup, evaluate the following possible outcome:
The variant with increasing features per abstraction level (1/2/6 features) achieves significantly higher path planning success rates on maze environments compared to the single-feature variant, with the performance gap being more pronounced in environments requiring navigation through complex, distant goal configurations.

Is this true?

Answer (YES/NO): NO